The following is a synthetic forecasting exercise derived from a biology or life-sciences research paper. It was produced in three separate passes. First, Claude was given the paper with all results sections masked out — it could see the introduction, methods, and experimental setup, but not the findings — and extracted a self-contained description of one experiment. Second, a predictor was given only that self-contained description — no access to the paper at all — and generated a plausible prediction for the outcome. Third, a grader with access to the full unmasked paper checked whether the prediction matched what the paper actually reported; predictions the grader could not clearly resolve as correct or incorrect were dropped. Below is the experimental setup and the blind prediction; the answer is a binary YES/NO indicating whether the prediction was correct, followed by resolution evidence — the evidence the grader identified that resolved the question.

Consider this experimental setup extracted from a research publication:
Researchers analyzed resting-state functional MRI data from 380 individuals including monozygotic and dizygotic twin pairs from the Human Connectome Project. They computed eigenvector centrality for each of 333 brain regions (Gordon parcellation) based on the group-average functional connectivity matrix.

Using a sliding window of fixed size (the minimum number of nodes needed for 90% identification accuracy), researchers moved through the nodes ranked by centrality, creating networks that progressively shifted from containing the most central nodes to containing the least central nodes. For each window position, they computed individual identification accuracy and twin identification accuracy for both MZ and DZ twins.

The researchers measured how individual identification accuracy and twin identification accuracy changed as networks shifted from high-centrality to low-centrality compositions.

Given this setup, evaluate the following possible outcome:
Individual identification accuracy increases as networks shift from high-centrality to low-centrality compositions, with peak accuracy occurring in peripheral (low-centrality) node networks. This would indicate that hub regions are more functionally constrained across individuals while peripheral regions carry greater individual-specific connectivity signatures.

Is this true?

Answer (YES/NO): NO